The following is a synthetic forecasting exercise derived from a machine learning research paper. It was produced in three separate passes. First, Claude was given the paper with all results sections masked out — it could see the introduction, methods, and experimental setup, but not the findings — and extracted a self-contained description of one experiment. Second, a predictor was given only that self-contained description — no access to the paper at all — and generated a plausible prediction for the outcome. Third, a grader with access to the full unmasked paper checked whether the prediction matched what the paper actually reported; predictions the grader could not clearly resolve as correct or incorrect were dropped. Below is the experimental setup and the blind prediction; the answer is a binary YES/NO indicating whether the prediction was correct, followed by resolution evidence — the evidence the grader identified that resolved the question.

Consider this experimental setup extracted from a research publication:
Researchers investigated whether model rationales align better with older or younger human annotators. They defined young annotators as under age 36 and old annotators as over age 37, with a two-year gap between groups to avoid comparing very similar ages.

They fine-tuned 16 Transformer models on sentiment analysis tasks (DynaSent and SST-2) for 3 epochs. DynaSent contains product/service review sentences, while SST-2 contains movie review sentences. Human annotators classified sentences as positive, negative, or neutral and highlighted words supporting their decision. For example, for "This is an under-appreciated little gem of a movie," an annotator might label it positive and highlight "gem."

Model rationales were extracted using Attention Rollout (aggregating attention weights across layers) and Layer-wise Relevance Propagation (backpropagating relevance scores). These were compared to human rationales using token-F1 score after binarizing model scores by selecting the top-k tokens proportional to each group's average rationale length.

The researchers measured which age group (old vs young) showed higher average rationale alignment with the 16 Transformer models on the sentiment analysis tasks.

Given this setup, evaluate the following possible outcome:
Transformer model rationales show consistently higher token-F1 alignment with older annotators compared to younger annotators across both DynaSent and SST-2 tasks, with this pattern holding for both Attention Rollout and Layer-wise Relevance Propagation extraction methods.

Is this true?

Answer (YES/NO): NO